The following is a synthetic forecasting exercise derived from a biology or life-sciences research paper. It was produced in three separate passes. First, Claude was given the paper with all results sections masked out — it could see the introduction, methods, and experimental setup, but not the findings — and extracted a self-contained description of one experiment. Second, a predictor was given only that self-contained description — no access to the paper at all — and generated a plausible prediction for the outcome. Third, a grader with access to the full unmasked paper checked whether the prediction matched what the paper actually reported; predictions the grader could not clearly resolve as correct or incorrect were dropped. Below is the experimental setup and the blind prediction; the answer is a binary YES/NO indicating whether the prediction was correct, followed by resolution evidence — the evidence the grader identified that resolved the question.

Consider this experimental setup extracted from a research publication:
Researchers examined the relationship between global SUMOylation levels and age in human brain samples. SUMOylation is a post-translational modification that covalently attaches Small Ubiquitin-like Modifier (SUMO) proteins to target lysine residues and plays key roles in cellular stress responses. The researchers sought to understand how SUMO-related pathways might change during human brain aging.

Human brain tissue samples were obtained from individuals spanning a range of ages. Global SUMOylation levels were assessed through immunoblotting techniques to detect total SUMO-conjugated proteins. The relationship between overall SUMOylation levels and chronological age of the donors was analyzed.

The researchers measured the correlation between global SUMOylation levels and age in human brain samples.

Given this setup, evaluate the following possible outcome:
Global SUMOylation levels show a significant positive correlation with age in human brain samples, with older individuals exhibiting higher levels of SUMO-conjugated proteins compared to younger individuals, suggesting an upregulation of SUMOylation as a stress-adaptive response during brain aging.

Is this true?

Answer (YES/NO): YES